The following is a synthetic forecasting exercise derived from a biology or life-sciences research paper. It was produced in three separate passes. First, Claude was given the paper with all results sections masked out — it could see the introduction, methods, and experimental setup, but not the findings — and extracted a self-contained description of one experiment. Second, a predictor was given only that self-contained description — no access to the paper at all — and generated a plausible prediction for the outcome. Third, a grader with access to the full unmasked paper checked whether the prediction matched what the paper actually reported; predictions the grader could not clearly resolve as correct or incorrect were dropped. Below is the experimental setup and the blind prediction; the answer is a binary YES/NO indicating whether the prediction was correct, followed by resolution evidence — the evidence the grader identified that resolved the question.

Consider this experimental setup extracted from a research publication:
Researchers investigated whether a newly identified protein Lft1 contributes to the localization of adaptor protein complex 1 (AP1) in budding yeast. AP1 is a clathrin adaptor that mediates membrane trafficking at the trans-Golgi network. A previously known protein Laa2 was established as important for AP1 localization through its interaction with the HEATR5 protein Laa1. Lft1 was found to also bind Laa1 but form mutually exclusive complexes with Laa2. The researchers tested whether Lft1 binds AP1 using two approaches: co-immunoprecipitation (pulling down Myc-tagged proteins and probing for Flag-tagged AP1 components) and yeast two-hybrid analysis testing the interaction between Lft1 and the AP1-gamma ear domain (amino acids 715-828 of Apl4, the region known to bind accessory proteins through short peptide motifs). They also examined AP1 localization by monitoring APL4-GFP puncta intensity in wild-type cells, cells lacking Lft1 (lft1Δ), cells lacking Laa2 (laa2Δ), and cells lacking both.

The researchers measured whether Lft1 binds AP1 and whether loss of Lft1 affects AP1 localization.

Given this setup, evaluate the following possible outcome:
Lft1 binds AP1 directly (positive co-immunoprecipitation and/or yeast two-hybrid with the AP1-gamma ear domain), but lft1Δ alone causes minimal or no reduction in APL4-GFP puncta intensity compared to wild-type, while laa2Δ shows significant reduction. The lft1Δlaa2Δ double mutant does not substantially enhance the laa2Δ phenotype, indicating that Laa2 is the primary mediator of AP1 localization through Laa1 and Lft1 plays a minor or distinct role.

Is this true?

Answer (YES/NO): NO